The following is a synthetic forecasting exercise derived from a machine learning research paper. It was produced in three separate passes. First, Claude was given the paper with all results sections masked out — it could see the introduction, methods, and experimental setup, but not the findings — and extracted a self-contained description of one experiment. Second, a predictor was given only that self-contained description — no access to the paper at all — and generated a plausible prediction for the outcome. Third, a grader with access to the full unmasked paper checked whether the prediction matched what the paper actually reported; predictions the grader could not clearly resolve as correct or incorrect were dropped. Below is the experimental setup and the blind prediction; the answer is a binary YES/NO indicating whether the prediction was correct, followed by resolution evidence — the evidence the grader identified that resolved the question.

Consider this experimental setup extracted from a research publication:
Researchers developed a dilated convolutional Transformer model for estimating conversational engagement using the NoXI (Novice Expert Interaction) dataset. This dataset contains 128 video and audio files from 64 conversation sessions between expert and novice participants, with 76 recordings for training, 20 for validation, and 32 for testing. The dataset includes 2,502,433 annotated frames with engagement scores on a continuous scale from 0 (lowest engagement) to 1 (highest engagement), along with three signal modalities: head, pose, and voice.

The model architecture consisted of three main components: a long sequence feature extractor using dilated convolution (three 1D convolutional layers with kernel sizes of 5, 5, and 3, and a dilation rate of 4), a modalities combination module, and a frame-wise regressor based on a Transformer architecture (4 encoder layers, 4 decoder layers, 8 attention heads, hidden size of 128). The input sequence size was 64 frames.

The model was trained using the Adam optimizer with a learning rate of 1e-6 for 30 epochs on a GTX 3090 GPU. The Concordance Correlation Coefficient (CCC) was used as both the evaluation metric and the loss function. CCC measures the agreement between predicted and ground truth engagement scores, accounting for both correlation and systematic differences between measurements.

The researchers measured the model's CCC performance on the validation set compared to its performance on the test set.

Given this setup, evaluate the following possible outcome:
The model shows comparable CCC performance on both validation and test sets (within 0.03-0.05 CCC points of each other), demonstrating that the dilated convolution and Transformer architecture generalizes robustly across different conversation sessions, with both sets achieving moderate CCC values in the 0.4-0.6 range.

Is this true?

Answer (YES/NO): NO